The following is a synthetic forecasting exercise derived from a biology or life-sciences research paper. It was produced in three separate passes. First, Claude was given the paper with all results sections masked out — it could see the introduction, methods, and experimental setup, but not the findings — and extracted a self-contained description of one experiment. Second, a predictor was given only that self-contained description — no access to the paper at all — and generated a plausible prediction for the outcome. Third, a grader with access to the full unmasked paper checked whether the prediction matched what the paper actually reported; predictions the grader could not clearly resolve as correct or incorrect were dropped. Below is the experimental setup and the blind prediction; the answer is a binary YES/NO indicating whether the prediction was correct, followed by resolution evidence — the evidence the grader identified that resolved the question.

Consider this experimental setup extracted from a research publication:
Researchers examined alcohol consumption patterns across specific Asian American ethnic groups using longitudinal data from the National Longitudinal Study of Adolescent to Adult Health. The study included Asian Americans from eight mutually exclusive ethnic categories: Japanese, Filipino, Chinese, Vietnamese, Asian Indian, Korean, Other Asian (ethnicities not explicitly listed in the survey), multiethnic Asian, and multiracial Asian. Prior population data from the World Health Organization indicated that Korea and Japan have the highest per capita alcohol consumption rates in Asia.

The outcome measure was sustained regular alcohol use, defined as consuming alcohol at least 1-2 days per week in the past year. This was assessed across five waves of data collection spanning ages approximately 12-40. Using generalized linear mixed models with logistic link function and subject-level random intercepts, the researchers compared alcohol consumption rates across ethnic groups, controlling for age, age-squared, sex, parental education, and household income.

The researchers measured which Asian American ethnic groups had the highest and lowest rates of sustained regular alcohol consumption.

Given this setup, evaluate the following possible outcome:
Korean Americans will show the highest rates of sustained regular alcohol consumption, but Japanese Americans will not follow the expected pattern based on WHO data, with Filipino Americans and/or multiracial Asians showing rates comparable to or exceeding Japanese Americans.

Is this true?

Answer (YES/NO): NO